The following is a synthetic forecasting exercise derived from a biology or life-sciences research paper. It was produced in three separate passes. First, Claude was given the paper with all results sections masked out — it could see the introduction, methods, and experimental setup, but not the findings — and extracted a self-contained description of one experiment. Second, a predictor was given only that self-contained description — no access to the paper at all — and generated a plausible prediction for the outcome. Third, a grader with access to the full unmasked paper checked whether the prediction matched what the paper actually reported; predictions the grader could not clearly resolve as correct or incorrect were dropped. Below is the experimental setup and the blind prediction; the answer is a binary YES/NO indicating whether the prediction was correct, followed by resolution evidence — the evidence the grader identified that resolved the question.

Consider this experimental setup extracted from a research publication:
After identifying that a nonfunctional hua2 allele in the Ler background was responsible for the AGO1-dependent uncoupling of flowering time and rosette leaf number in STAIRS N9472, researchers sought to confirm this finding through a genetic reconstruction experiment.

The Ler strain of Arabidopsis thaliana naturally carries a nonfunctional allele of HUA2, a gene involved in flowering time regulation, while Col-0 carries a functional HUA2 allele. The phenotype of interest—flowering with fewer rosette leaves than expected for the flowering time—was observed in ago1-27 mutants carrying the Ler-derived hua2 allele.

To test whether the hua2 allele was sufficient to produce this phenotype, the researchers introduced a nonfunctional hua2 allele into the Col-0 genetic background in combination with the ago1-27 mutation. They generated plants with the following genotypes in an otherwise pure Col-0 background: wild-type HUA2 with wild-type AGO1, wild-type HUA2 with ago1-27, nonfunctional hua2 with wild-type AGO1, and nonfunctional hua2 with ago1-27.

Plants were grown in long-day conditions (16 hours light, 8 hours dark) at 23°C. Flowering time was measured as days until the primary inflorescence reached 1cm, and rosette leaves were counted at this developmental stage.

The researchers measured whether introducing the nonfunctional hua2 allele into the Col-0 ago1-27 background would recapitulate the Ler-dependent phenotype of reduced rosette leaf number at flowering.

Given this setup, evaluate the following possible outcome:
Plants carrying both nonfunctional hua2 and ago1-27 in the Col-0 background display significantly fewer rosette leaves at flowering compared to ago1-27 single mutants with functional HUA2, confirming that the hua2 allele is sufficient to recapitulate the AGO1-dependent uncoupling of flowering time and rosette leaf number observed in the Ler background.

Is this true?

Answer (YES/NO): YES